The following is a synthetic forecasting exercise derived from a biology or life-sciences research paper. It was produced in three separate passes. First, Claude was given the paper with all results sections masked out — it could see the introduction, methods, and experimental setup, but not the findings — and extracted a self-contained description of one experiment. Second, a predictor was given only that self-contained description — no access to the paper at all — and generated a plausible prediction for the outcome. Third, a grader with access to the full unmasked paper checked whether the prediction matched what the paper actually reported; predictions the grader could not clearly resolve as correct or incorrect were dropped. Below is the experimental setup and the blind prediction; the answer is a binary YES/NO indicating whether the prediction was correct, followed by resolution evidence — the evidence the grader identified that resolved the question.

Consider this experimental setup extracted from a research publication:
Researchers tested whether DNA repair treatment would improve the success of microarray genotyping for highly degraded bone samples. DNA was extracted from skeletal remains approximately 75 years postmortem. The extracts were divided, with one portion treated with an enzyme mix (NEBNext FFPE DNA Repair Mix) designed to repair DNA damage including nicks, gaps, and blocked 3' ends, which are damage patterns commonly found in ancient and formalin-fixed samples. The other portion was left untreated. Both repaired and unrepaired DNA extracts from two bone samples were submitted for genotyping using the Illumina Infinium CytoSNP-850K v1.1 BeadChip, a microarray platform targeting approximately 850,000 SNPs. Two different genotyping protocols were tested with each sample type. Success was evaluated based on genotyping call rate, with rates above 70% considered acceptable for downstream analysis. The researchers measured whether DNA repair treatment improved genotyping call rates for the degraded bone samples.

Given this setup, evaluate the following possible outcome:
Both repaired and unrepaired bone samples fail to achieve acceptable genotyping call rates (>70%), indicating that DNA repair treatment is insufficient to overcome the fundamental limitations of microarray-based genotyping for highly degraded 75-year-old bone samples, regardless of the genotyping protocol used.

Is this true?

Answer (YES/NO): YES